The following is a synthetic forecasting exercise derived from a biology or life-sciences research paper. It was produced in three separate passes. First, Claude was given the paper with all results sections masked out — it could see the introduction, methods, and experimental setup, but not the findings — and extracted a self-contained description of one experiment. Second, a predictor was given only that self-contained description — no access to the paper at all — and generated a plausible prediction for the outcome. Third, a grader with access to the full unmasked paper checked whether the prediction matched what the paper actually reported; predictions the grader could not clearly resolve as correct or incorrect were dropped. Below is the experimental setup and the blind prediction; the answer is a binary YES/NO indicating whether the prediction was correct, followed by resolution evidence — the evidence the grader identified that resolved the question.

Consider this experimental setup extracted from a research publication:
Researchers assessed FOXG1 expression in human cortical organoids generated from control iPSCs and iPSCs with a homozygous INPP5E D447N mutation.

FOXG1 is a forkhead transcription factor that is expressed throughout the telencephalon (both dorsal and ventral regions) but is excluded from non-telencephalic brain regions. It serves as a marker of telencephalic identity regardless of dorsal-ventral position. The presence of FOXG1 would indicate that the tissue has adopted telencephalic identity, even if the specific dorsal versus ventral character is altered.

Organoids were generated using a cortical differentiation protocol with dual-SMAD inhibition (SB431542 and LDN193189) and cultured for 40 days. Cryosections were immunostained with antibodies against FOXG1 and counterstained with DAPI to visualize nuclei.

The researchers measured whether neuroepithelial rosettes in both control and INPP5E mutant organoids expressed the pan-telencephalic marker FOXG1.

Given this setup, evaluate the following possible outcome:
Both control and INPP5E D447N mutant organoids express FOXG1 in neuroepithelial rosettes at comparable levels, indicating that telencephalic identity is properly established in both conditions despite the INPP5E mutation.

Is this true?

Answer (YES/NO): YES